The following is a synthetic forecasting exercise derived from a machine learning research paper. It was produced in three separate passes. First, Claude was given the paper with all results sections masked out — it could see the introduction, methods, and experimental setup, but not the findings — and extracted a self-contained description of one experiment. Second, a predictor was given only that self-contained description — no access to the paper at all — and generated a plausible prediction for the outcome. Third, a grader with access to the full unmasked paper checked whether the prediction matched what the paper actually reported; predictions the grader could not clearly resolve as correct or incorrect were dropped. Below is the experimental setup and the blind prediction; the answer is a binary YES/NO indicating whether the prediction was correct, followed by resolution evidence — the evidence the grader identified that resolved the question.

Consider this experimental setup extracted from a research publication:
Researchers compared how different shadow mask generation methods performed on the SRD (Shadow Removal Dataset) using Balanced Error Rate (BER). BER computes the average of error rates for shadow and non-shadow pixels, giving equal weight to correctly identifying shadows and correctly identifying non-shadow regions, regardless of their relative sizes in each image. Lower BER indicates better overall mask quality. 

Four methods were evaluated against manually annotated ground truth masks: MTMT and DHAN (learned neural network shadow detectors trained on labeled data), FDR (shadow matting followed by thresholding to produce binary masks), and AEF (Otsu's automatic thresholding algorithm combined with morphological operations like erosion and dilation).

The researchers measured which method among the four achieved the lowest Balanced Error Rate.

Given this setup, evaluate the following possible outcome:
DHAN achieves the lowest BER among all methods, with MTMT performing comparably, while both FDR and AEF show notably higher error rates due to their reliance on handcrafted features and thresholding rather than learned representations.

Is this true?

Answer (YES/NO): NO